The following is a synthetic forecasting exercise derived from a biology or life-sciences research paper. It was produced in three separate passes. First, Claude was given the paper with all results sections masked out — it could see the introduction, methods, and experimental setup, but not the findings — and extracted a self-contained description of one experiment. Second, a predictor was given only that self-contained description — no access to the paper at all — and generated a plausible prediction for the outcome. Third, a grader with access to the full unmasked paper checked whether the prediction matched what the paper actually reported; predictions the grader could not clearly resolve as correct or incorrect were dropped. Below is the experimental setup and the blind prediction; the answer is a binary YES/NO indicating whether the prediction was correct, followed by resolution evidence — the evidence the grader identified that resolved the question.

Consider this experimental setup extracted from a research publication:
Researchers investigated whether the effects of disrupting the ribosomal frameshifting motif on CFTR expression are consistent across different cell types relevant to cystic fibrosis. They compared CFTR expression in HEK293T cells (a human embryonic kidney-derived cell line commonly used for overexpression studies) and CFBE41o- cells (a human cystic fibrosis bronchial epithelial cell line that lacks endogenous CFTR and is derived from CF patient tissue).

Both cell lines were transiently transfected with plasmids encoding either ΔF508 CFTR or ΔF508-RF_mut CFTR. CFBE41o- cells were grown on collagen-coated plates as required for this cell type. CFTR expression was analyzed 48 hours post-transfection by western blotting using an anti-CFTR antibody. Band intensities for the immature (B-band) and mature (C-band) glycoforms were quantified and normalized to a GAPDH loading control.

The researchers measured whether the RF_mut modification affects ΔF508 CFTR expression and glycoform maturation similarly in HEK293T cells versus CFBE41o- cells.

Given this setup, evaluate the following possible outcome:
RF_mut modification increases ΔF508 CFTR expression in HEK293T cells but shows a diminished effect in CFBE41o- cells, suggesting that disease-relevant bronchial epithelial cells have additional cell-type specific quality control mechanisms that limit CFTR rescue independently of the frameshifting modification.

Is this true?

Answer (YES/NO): NO